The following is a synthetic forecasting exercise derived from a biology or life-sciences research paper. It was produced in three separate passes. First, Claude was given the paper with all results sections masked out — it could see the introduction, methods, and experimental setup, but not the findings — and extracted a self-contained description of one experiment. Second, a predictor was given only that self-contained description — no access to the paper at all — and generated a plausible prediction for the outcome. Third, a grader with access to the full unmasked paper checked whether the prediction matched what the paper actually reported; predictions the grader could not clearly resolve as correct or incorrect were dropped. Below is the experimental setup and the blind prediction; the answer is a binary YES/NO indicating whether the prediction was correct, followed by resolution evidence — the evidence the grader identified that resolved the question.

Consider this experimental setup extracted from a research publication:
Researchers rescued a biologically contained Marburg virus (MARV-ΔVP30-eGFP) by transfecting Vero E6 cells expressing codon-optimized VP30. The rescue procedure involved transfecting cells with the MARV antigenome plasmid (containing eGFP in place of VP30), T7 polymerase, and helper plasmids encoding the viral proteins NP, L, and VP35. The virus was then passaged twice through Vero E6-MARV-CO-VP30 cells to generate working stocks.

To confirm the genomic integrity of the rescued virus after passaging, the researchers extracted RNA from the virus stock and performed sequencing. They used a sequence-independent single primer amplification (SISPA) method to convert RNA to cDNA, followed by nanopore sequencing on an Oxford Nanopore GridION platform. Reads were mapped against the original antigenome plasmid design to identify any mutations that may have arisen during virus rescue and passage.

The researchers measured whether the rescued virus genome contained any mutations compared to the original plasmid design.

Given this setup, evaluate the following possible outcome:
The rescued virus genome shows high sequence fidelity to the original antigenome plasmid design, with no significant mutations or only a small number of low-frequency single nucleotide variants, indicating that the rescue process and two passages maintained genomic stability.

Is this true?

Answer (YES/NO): YES